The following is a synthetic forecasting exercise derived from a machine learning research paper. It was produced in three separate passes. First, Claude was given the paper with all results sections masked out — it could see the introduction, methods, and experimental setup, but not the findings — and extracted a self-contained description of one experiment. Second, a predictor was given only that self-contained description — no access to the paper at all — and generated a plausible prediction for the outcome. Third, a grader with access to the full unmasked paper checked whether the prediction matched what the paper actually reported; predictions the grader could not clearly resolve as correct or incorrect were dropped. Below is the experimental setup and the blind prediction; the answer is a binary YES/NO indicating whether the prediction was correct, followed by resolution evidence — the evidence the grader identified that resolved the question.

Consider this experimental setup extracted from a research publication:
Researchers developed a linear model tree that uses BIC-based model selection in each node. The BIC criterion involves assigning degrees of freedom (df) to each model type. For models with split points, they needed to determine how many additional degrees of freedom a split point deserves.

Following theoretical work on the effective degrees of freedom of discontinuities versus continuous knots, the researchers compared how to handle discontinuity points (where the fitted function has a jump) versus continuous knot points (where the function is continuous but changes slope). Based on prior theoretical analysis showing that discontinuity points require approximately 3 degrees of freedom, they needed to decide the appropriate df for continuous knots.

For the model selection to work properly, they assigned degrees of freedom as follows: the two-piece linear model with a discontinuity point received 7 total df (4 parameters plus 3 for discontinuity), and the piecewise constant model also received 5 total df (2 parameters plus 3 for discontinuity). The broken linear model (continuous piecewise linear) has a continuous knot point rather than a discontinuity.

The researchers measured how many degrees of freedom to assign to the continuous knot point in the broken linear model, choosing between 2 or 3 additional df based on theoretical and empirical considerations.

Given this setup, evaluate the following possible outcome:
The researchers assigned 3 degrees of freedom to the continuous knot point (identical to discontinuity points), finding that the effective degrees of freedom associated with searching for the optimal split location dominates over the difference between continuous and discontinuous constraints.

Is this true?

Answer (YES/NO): NO